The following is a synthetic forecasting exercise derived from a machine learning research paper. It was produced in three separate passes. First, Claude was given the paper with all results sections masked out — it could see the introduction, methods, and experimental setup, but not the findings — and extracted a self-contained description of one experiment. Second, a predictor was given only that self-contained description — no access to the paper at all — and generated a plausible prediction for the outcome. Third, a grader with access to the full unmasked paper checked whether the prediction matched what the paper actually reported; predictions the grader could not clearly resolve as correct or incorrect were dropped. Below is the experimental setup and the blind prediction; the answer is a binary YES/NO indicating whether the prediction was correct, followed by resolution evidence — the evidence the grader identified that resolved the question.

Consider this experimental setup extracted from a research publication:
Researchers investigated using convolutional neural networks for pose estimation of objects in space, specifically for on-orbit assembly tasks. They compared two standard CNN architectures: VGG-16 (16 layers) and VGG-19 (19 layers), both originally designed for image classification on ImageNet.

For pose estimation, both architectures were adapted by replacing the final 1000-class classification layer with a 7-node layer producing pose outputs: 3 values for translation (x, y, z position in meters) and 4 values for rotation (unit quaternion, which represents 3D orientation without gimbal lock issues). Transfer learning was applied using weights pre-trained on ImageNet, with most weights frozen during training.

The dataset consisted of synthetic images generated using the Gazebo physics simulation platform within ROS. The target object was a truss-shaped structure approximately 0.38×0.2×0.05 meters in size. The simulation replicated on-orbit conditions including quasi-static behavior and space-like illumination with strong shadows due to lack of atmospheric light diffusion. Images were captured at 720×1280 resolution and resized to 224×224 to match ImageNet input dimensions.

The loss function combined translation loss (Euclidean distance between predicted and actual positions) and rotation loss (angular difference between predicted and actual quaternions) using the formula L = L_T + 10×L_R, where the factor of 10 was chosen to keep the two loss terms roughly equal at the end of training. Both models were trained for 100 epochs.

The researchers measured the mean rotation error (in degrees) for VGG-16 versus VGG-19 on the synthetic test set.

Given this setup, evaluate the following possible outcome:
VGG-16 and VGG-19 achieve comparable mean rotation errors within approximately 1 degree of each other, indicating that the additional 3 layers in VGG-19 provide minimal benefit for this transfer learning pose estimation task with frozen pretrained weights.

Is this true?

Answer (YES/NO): NO